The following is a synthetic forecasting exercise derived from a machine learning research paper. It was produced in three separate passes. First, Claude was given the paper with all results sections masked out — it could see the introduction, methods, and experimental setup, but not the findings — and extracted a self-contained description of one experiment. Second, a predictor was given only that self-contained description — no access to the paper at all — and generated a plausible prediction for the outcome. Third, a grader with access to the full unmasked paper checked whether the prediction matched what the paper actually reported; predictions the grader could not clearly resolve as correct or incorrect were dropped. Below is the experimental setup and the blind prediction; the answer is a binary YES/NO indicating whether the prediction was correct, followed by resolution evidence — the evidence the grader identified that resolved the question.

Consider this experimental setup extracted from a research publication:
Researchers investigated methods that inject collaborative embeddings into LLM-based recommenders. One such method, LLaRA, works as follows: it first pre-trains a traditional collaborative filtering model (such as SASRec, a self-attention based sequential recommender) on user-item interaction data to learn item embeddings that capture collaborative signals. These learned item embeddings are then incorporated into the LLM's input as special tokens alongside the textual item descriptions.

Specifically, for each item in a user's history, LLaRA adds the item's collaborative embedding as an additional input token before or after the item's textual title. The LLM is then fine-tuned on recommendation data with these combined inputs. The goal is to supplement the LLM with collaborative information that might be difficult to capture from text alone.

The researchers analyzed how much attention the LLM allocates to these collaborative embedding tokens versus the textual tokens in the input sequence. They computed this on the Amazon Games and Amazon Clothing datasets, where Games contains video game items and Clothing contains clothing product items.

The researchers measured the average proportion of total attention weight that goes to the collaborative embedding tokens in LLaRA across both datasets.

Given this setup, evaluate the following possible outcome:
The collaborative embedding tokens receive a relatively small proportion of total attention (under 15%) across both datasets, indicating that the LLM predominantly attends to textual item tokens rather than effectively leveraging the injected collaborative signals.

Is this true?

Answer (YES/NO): YES